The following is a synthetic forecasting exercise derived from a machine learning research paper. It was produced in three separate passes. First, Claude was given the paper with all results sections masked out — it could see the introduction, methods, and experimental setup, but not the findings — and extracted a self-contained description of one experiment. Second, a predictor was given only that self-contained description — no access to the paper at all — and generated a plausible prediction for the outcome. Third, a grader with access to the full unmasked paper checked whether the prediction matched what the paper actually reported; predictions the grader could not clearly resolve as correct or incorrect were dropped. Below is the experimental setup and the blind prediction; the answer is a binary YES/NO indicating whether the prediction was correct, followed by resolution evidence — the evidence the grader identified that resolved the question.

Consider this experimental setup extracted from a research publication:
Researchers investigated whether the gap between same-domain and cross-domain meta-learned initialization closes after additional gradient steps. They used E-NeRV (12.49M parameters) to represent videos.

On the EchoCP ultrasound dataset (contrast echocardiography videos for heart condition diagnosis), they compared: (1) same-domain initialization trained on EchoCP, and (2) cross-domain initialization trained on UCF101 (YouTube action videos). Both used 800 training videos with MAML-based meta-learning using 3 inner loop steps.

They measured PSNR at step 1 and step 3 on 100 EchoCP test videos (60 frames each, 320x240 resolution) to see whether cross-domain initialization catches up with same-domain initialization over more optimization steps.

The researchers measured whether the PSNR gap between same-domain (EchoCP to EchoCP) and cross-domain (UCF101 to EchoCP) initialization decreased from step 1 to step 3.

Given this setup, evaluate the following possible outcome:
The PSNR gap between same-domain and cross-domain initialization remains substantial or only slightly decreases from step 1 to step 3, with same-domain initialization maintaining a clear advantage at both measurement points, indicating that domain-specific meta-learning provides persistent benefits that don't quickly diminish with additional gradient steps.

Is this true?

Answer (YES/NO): YES